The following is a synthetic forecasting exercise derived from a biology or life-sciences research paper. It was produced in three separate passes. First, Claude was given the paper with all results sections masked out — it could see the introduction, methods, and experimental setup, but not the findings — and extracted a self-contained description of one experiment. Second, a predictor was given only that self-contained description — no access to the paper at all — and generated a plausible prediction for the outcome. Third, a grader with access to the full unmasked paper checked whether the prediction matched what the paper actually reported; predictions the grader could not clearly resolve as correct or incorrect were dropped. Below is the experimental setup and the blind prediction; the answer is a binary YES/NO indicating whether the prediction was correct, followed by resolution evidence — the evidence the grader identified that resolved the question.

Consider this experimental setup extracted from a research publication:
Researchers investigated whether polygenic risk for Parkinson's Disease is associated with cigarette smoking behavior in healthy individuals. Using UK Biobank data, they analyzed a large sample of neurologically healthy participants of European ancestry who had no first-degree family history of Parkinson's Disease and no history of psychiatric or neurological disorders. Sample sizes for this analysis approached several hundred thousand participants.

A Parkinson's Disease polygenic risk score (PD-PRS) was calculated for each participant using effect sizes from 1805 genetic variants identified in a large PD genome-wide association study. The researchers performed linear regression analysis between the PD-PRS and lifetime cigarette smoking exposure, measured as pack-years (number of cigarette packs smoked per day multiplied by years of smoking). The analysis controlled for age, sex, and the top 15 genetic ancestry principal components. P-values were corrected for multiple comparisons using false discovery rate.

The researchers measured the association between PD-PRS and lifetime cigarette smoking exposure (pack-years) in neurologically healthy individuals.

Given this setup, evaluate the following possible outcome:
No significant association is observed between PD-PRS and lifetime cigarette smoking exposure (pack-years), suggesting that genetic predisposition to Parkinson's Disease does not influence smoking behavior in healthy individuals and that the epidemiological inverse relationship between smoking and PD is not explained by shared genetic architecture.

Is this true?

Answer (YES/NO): NO